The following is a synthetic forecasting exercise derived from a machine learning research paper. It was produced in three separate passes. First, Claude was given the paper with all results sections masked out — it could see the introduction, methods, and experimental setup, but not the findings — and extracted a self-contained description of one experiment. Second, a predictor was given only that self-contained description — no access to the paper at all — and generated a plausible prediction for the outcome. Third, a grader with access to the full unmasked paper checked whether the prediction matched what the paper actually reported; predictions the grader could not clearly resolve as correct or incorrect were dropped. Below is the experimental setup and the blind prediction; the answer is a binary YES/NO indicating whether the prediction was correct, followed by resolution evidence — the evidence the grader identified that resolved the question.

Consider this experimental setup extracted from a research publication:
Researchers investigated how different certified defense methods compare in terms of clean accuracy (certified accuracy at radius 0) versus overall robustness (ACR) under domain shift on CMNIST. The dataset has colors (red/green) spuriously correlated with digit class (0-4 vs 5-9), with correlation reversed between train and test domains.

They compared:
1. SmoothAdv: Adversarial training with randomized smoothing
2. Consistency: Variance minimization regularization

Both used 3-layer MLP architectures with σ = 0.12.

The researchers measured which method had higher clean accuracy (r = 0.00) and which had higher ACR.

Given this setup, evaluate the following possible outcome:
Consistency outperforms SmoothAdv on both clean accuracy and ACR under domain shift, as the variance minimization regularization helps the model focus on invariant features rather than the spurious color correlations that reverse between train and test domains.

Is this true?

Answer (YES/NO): NO